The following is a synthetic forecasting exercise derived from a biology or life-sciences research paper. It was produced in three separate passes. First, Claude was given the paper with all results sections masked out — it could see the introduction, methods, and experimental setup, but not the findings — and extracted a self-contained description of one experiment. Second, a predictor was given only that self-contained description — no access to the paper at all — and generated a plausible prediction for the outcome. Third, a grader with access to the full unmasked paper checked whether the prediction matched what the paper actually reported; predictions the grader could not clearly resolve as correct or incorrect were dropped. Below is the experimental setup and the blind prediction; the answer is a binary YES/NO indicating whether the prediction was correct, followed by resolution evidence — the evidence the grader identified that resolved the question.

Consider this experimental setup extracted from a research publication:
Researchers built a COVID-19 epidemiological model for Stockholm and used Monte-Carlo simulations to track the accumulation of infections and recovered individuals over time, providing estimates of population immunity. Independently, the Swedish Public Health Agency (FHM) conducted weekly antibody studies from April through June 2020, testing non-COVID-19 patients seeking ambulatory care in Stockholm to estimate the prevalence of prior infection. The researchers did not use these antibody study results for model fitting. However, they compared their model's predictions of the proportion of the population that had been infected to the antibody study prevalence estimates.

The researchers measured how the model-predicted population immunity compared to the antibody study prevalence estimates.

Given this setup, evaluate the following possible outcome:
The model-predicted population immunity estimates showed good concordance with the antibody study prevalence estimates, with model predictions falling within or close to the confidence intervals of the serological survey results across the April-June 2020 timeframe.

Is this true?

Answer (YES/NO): NO